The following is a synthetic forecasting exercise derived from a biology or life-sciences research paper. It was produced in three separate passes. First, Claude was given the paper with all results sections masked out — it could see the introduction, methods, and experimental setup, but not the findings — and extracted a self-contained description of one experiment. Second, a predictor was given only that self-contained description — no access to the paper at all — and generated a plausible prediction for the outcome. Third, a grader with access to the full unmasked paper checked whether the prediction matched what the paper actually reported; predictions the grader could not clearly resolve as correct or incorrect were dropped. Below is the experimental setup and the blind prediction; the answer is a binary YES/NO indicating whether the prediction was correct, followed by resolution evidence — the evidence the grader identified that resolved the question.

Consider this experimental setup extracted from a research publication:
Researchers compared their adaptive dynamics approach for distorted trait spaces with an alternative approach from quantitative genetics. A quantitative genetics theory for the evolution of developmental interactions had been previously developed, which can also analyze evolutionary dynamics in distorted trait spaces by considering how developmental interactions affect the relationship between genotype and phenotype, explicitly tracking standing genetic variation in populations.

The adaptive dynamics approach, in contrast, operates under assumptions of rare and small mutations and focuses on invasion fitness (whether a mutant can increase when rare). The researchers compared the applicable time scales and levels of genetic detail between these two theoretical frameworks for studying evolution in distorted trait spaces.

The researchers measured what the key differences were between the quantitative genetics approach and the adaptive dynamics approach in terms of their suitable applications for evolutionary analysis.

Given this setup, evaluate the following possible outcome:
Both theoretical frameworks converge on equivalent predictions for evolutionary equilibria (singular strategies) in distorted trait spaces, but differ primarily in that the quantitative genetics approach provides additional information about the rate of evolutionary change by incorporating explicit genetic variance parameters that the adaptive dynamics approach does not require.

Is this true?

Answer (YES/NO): NO